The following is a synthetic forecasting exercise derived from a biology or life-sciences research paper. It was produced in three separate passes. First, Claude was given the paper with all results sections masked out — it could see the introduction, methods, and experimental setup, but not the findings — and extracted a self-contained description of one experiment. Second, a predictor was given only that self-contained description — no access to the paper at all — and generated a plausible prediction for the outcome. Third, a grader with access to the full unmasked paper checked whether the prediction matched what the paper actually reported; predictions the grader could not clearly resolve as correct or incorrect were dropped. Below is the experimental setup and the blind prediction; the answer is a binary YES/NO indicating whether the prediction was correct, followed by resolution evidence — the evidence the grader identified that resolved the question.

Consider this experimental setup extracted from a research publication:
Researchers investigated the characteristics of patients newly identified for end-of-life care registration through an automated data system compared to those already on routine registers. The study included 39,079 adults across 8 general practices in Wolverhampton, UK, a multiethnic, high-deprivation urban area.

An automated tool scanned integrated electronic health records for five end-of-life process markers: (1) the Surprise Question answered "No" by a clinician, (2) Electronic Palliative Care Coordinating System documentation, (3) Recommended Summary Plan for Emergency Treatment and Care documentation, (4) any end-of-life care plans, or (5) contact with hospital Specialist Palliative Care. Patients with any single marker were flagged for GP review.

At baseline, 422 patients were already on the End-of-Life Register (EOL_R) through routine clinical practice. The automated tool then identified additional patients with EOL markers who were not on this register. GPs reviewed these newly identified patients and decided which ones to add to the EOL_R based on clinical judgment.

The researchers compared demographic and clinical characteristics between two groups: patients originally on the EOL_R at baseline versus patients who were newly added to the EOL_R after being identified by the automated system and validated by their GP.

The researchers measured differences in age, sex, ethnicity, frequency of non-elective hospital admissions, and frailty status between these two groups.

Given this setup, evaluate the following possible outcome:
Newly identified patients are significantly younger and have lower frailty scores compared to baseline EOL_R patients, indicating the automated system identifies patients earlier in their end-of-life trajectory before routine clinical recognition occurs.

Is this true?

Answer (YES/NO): NO